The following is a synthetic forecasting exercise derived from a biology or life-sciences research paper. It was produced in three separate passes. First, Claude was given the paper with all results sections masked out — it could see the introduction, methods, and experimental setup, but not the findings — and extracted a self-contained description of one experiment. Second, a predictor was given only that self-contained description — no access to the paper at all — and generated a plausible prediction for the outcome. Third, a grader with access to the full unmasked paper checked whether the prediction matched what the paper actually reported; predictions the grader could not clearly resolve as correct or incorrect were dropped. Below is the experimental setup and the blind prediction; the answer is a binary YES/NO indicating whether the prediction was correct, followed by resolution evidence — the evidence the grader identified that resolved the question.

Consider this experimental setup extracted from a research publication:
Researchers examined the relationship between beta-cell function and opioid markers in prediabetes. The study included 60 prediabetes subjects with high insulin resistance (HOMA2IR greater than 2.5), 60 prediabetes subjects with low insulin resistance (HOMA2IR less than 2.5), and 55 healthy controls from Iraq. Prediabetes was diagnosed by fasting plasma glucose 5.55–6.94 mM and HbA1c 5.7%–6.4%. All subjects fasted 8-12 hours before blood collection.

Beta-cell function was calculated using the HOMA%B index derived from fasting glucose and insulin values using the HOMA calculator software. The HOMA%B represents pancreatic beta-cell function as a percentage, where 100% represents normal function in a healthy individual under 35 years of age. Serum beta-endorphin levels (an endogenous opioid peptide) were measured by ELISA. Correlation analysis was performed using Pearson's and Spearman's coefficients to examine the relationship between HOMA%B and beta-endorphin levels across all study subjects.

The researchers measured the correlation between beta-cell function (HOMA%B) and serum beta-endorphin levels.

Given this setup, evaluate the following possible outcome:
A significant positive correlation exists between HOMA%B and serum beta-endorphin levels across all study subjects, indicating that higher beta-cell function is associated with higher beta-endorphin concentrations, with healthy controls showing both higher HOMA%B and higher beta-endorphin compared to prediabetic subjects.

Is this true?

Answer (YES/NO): NO